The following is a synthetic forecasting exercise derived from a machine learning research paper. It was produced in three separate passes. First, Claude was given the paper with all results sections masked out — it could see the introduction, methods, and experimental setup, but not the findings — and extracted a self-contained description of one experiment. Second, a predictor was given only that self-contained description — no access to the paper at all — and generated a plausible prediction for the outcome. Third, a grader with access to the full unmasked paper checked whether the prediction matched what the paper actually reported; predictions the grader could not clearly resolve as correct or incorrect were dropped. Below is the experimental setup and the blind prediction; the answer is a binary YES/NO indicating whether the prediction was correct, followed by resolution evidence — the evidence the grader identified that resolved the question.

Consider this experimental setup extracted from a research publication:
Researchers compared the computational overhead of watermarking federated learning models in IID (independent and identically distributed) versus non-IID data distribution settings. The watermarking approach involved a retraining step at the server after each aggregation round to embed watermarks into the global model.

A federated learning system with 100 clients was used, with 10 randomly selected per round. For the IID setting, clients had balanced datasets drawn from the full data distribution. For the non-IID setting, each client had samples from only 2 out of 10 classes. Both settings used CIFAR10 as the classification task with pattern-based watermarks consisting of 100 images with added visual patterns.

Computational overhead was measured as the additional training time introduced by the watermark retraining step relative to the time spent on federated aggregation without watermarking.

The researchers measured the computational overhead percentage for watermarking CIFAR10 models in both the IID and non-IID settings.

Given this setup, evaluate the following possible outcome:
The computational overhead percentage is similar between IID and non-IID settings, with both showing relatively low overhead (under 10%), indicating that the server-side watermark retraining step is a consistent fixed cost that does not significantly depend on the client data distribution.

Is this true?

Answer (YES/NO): NO